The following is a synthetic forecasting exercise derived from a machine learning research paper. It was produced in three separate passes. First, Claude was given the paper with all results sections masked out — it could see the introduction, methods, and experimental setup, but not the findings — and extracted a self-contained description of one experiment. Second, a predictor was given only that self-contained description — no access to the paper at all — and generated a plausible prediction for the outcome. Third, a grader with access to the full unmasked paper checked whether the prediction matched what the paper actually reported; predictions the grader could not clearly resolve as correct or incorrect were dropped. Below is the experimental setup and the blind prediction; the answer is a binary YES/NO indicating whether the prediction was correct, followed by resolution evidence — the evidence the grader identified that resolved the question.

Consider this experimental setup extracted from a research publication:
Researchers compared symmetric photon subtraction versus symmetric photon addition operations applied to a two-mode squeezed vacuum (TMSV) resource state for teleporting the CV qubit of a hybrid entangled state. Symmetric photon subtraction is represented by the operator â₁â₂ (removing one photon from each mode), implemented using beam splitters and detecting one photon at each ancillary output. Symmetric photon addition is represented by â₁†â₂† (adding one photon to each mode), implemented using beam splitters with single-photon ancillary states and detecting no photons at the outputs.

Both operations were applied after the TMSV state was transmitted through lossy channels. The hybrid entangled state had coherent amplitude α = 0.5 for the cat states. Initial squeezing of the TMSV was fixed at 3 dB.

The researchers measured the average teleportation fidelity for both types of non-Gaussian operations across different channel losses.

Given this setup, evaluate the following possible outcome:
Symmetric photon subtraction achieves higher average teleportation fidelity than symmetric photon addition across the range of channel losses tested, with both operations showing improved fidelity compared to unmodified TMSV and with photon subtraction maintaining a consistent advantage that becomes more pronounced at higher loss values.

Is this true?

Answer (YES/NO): NO